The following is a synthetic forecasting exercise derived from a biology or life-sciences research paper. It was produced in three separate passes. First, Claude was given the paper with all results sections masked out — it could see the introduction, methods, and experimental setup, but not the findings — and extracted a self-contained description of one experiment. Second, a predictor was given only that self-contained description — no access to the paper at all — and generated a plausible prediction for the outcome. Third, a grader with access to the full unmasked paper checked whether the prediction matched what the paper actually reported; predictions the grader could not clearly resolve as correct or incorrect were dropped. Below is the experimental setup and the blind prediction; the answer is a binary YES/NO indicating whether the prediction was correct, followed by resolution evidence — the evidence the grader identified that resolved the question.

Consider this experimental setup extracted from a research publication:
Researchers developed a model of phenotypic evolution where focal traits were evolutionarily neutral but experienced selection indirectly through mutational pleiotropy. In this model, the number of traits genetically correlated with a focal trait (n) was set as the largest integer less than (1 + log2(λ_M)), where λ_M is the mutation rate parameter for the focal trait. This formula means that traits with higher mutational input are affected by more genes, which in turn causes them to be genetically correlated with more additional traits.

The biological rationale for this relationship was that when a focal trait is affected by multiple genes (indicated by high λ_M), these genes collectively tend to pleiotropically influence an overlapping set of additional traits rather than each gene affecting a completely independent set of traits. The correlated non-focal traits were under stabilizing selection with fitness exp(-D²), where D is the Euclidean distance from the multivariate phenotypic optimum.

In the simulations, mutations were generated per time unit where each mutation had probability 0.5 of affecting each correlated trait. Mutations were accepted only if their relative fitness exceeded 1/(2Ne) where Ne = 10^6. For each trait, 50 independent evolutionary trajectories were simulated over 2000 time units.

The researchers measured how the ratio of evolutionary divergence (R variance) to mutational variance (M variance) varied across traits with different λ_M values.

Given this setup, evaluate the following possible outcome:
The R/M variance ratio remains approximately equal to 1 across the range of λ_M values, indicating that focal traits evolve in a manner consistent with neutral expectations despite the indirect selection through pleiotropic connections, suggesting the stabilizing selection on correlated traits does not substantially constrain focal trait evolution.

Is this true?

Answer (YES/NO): NO